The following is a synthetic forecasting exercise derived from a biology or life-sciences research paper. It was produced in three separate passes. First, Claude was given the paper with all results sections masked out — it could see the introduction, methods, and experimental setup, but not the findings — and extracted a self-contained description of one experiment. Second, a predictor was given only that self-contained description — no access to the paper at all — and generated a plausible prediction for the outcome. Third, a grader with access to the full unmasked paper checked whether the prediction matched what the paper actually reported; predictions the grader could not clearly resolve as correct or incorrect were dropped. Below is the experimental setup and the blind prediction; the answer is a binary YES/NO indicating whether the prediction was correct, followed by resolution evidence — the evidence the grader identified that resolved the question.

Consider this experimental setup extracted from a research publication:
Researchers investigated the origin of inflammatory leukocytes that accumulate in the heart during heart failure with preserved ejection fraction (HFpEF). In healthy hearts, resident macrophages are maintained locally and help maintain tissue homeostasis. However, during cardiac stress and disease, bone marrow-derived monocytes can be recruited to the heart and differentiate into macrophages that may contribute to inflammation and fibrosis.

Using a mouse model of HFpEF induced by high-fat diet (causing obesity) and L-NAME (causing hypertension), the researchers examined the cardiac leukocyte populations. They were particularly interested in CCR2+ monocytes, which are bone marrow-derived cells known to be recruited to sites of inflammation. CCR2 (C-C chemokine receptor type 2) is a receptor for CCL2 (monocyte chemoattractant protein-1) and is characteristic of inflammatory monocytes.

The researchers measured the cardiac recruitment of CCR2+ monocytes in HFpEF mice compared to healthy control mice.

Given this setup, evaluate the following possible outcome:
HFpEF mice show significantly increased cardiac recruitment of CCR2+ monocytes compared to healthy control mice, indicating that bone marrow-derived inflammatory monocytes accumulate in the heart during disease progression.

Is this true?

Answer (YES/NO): YES